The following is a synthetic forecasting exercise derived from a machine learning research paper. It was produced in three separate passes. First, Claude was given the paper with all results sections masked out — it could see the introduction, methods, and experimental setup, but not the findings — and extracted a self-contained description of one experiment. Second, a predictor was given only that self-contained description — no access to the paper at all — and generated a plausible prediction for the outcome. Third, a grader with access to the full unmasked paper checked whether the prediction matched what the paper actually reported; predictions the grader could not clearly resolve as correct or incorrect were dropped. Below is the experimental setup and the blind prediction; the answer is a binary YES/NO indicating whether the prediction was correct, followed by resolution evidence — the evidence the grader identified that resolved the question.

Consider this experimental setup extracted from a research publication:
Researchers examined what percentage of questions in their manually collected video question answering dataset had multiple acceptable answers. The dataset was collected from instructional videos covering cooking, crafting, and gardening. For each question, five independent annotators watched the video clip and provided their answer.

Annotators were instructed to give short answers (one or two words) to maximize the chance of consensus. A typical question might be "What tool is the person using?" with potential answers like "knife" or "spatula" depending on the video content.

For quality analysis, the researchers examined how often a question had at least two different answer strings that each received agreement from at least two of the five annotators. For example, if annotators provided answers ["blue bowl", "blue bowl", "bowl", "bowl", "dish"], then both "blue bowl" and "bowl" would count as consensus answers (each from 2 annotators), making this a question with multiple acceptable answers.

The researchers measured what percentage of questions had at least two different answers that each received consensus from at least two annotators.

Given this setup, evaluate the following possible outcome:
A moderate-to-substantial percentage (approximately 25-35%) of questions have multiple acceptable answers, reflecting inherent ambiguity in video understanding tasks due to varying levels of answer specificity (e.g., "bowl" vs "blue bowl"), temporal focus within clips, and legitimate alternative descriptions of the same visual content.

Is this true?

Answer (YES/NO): YES